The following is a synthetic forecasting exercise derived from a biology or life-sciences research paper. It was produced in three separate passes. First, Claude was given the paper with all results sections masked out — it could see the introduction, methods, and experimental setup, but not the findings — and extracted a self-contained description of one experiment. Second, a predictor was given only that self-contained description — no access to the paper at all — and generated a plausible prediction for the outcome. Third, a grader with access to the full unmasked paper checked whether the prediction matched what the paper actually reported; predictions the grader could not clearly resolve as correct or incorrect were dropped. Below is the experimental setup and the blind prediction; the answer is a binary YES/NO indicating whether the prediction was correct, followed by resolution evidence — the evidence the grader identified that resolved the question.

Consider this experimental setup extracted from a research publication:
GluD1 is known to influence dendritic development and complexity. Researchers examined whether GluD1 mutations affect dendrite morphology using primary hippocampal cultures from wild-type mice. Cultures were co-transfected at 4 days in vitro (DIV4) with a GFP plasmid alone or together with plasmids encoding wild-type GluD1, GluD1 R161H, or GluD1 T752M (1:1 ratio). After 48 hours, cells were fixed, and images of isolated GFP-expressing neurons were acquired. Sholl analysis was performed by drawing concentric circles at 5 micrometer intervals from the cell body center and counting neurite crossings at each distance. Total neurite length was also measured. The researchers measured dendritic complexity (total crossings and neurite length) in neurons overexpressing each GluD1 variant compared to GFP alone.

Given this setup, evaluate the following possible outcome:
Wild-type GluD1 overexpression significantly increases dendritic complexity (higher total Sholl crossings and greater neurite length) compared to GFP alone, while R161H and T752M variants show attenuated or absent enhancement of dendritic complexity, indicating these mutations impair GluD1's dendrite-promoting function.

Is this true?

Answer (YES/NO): NO